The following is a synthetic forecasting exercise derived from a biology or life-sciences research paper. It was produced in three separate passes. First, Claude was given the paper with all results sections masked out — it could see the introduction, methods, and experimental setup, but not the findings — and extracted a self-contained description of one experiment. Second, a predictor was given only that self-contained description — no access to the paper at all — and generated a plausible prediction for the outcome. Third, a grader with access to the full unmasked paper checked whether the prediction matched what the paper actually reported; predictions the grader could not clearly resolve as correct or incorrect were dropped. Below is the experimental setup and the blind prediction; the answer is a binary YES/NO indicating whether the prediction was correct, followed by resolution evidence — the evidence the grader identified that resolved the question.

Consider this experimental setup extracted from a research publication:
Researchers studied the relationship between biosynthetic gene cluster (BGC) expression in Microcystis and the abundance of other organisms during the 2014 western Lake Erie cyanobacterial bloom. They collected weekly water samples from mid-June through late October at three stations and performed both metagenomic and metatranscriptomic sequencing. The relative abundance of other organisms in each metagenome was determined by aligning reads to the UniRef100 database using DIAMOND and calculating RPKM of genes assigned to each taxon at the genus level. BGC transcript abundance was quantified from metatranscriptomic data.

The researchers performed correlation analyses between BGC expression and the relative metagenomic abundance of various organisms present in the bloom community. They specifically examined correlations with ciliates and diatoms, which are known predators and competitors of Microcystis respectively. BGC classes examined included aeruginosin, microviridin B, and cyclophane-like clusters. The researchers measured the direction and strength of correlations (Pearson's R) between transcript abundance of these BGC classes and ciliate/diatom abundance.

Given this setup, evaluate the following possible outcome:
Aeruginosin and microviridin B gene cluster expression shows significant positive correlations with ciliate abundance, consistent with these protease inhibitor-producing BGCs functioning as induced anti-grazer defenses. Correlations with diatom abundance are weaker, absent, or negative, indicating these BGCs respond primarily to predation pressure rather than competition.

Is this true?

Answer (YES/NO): NO